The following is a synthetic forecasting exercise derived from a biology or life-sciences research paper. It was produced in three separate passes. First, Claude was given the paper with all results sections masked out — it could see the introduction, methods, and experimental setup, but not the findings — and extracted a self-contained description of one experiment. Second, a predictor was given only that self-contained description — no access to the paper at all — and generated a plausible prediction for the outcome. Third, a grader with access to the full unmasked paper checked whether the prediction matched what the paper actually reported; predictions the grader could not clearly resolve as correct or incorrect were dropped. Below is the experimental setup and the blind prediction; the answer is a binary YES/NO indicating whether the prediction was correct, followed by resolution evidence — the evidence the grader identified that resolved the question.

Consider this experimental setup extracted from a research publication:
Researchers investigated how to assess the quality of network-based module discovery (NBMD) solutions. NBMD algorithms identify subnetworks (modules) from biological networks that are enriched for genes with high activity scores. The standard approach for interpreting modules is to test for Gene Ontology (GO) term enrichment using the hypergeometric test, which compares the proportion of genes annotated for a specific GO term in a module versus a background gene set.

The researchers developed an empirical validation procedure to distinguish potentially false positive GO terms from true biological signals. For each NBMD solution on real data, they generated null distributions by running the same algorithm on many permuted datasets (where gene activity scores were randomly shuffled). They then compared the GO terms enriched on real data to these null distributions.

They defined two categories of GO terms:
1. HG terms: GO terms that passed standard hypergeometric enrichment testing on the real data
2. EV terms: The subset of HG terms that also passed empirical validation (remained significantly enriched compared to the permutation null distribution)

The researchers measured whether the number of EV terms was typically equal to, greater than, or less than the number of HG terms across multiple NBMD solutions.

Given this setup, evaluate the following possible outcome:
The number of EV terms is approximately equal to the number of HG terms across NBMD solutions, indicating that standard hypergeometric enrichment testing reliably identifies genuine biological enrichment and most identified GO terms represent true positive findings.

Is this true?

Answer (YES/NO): NO